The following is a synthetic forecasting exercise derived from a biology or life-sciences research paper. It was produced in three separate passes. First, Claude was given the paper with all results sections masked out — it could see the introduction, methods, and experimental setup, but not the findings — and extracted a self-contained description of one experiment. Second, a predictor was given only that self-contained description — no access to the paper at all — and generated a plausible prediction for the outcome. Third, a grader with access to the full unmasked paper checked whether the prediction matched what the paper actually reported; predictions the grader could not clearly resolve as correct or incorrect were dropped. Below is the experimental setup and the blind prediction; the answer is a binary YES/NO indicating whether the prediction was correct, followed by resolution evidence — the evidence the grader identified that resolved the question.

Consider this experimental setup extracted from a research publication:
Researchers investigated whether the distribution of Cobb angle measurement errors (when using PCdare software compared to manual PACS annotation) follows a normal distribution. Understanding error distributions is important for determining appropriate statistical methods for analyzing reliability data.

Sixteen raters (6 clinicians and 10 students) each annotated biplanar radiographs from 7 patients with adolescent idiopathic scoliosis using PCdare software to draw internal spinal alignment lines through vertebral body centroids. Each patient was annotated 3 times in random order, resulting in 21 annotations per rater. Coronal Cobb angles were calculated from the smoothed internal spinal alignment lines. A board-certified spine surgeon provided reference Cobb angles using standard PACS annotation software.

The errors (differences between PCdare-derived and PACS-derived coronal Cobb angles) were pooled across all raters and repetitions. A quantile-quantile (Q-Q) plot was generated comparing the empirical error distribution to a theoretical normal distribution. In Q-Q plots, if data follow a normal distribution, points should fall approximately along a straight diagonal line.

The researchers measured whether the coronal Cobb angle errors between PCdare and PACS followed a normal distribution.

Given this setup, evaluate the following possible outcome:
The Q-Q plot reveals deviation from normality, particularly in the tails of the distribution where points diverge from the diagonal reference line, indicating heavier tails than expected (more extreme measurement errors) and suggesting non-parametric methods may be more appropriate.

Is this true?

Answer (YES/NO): NO